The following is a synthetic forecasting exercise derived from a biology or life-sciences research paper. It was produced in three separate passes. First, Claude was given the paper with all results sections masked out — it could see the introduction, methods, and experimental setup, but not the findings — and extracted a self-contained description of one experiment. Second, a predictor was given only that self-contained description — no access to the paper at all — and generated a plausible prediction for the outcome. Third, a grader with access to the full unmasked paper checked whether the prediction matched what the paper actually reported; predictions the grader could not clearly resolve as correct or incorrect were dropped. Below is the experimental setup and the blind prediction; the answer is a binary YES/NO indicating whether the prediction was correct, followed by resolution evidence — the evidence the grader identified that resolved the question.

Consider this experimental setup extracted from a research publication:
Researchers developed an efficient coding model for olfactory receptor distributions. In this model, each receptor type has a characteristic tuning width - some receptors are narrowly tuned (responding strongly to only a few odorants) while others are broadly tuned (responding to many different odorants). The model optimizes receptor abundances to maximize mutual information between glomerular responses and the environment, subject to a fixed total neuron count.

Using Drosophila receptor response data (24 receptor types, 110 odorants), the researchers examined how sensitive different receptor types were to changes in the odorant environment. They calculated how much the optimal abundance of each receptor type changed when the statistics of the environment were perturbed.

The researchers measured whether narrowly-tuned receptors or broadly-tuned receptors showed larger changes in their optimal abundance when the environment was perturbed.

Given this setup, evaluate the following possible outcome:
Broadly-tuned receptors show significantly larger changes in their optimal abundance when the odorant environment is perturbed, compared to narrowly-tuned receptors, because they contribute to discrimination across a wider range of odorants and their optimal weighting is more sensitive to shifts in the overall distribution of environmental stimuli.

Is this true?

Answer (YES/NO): NO